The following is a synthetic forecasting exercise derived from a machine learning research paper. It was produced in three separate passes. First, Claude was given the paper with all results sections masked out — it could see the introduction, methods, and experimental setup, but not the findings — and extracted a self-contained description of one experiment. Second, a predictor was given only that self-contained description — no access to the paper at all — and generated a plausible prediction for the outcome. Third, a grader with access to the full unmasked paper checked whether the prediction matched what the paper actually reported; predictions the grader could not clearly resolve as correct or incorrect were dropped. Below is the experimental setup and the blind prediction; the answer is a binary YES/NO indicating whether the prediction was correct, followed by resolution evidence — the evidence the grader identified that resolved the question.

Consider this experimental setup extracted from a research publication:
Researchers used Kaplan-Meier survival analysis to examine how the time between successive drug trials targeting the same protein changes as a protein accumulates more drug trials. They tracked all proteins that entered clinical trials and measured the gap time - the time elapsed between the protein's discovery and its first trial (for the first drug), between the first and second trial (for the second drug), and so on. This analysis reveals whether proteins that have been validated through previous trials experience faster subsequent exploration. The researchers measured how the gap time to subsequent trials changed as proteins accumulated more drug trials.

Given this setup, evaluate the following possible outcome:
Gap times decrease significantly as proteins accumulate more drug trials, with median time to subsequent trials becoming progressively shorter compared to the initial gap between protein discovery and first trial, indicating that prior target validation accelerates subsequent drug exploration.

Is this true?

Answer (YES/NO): YES